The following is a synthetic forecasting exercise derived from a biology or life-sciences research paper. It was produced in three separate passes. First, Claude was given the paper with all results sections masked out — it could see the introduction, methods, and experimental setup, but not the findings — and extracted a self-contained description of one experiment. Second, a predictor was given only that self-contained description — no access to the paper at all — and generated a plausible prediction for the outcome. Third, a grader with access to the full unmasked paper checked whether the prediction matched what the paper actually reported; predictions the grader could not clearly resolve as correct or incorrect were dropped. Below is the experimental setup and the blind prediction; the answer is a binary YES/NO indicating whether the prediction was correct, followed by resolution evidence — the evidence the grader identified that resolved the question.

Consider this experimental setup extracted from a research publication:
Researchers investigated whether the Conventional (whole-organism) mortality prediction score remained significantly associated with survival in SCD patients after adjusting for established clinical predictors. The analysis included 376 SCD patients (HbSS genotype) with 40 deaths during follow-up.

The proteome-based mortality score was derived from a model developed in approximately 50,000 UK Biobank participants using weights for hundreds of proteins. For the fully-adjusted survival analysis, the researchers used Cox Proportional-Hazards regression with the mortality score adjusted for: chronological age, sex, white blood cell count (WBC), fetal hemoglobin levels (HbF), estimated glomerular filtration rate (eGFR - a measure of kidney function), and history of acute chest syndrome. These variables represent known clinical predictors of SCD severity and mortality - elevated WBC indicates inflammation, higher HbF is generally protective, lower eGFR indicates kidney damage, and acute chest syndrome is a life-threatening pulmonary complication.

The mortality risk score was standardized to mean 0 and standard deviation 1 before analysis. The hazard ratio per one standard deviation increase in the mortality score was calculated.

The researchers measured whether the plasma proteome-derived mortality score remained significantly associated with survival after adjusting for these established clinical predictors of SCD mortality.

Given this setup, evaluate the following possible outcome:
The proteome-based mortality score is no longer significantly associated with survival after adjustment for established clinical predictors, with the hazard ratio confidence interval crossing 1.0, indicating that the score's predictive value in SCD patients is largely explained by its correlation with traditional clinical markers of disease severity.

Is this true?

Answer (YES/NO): NO